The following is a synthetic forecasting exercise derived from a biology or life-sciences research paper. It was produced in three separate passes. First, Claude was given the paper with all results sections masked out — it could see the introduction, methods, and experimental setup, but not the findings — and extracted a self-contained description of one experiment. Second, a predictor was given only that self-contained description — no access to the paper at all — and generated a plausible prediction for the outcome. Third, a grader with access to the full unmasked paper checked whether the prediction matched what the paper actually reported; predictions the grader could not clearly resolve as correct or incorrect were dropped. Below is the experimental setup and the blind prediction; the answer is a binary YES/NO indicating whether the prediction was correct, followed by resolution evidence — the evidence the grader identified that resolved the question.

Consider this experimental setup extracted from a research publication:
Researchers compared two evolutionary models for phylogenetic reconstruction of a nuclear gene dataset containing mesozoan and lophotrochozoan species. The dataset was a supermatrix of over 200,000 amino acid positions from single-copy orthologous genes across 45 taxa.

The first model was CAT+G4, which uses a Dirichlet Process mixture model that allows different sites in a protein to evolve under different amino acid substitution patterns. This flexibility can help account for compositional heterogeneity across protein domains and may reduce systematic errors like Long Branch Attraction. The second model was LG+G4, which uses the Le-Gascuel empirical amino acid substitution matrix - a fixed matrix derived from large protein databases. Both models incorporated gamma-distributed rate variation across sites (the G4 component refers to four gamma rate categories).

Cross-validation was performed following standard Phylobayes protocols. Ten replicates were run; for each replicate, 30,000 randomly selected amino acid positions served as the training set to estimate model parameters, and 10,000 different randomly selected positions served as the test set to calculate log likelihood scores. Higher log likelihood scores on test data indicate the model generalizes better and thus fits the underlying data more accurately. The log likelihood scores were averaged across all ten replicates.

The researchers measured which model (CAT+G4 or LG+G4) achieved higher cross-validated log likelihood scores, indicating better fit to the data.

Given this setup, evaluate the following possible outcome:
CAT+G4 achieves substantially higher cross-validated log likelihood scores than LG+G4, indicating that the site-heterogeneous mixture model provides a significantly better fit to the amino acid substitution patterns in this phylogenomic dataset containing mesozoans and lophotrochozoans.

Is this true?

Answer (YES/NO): YES